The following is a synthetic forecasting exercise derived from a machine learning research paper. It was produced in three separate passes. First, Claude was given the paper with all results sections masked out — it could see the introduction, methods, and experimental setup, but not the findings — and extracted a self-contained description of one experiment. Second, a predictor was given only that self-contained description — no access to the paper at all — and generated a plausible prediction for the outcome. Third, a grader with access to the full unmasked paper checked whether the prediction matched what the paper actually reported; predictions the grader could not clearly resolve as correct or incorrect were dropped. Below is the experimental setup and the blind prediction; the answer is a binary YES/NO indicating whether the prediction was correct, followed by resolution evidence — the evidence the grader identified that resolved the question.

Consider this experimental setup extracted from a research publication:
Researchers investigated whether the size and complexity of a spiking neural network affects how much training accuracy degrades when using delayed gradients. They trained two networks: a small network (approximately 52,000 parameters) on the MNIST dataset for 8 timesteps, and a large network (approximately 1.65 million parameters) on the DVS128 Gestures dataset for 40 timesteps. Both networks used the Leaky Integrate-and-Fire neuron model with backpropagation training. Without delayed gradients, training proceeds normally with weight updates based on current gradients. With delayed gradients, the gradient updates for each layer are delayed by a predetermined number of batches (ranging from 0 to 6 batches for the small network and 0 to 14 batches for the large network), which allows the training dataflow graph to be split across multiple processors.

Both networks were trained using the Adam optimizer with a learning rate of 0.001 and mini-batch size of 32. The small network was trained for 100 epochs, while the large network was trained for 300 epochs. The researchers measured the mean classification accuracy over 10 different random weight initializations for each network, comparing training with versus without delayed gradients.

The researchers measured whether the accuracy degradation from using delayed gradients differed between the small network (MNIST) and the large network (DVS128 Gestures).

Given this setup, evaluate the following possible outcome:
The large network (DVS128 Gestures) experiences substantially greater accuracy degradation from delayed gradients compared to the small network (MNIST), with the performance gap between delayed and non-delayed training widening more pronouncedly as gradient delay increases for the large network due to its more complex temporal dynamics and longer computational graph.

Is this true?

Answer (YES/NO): NO